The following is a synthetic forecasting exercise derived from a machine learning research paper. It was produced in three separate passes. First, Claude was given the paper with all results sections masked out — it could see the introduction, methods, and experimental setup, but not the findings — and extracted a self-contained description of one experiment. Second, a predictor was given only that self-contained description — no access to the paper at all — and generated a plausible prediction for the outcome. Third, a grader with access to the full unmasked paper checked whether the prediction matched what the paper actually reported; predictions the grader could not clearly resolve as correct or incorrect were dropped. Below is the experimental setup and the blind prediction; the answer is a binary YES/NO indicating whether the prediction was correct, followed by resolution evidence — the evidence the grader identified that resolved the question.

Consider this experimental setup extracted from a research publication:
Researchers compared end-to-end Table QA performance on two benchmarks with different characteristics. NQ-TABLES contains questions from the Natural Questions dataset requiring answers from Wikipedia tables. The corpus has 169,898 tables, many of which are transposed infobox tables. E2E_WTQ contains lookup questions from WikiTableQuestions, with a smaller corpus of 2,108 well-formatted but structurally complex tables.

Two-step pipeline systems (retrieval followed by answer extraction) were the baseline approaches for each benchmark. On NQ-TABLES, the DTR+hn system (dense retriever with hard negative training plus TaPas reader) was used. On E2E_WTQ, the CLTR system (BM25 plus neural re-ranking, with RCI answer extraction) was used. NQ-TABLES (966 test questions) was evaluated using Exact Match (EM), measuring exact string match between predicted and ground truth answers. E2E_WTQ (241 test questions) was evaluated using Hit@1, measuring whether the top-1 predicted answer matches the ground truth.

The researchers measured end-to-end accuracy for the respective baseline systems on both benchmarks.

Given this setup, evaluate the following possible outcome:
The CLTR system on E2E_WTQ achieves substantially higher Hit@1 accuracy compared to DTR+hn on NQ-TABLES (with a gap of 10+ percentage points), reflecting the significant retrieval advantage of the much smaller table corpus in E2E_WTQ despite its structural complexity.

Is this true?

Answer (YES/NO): NO